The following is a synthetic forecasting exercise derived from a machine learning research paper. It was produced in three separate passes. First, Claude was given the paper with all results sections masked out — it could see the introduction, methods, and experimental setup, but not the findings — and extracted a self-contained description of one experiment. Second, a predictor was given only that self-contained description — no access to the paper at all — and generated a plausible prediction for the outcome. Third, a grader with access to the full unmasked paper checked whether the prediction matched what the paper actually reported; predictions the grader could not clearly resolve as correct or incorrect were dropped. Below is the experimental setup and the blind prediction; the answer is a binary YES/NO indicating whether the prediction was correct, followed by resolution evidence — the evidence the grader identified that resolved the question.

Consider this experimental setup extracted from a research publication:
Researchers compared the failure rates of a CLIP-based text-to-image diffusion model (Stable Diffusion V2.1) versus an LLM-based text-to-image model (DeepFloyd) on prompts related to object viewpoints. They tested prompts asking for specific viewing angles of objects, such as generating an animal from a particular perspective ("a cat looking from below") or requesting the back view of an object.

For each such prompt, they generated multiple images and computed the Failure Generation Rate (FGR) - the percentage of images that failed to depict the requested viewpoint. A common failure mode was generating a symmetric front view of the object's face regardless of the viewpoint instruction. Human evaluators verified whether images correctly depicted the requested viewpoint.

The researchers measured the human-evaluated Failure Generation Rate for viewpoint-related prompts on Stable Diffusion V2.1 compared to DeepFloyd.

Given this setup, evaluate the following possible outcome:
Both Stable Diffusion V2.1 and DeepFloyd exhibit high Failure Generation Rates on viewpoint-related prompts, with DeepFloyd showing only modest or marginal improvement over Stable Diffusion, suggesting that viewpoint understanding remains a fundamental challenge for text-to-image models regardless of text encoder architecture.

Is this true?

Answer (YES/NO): YES